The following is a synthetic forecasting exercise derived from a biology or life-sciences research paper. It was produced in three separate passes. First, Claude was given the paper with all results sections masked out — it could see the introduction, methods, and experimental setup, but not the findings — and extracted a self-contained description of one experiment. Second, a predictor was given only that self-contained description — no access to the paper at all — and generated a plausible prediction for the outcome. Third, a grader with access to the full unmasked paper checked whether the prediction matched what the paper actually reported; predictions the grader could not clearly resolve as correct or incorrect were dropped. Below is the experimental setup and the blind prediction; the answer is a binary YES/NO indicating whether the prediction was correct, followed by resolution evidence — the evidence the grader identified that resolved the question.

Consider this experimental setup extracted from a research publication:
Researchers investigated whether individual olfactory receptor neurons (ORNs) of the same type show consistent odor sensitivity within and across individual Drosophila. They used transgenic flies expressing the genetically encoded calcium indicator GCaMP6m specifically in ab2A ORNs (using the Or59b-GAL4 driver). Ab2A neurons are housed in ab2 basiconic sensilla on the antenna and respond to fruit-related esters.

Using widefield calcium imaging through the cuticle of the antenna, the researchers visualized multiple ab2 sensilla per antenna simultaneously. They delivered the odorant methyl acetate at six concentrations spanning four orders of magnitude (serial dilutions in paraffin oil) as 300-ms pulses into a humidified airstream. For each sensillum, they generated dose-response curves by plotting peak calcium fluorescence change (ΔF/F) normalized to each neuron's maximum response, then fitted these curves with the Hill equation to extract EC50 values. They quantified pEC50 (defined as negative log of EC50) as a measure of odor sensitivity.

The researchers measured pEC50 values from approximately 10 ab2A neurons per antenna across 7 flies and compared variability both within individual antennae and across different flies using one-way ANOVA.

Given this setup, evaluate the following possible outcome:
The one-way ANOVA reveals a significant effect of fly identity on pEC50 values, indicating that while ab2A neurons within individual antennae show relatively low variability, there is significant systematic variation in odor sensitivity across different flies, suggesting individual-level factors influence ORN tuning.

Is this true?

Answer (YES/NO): NO